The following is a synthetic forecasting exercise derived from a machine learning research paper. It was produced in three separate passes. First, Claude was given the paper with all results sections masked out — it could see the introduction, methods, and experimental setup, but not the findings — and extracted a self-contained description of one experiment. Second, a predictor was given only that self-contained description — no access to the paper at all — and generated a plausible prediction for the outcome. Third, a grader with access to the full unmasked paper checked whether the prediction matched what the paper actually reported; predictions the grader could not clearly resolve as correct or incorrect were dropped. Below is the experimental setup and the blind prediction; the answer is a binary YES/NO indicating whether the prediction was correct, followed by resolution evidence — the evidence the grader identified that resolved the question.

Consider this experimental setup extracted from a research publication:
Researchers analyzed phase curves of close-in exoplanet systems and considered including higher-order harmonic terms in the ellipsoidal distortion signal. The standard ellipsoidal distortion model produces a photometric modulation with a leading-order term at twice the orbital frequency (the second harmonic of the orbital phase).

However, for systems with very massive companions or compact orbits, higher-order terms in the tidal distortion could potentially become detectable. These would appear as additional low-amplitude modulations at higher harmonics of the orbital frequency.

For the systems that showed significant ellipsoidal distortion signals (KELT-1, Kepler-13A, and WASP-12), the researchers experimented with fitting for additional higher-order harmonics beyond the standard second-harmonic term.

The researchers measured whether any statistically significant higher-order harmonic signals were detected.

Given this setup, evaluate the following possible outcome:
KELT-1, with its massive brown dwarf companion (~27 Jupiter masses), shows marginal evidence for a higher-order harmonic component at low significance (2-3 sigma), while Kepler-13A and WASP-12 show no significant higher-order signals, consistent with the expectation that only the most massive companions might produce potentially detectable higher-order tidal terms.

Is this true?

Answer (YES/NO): NO